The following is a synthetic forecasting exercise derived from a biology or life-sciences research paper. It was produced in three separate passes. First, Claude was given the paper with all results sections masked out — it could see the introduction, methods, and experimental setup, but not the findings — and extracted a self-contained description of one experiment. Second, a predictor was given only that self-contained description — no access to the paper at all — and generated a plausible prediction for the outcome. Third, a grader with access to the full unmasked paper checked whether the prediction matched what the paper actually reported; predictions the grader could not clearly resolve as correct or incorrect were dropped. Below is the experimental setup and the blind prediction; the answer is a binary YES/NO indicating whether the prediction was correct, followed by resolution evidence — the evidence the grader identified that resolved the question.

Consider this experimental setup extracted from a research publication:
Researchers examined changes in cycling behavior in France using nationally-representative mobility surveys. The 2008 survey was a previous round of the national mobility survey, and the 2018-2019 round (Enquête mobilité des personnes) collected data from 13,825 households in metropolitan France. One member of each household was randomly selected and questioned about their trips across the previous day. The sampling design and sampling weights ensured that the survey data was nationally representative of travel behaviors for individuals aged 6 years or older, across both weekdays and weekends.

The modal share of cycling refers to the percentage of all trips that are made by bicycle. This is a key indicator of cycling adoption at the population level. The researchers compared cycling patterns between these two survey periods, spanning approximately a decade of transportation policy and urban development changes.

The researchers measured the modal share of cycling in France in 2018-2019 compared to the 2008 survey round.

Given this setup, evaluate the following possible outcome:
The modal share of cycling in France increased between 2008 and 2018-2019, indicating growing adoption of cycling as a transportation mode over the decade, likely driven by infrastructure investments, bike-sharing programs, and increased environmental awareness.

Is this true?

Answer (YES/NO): NO